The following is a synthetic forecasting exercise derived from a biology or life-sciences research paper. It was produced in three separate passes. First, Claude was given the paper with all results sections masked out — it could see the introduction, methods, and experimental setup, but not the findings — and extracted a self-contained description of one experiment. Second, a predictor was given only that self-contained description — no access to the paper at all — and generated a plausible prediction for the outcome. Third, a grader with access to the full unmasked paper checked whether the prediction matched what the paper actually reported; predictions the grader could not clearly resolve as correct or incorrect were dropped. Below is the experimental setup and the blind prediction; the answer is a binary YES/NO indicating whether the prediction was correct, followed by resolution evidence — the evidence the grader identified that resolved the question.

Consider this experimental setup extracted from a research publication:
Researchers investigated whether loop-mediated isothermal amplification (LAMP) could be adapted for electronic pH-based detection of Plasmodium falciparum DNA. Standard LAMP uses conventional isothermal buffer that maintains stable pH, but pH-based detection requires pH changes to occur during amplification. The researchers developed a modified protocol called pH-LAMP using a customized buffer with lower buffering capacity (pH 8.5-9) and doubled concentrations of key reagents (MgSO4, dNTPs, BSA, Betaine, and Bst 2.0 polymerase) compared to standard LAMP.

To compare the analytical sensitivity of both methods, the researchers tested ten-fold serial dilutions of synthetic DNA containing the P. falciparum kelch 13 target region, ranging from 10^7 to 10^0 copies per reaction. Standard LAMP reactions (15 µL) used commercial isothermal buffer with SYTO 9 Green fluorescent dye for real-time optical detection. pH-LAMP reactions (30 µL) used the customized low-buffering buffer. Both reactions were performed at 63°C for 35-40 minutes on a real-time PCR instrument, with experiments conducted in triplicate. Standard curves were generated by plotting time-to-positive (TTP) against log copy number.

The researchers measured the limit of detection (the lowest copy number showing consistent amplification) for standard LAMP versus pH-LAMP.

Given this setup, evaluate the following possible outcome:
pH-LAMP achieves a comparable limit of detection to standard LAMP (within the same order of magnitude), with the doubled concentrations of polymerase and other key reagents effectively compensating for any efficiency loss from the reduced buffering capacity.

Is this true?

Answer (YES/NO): NO